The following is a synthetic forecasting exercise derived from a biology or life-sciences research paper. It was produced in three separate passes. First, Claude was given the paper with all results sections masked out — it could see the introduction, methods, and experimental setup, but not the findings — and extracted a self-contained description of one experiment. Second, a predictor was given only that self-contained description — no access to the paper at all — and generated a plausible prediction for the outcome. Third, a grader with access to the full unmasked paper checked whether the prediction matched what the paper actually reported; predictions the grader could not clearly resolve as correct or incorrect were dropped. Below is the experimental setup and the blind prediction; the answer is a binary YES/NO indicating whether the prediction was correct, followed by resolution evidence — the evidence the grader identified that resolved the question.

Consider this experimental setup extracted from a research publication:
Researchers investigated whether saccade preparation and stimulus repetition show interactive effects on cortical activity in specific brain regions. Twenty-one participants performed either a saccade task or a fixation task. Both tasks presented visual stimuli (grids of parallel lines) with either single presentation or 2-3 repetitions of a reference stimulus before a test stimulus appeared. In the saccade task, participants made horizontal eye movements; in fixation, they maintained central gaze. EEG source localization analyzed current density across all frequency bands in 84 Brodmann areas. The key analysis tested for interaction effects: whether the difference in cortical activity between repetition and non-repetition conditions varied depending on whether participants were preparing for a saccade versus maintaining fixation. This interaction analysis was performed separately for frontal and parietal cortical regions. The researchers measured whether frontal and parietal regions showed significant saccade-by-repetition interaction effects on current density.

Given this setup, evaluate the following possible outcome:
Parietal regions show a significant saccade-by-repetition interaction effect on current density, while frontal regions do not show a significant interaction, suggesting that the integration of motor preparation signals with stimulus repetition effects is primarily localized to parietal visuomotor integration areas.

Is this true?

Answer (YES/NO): YES